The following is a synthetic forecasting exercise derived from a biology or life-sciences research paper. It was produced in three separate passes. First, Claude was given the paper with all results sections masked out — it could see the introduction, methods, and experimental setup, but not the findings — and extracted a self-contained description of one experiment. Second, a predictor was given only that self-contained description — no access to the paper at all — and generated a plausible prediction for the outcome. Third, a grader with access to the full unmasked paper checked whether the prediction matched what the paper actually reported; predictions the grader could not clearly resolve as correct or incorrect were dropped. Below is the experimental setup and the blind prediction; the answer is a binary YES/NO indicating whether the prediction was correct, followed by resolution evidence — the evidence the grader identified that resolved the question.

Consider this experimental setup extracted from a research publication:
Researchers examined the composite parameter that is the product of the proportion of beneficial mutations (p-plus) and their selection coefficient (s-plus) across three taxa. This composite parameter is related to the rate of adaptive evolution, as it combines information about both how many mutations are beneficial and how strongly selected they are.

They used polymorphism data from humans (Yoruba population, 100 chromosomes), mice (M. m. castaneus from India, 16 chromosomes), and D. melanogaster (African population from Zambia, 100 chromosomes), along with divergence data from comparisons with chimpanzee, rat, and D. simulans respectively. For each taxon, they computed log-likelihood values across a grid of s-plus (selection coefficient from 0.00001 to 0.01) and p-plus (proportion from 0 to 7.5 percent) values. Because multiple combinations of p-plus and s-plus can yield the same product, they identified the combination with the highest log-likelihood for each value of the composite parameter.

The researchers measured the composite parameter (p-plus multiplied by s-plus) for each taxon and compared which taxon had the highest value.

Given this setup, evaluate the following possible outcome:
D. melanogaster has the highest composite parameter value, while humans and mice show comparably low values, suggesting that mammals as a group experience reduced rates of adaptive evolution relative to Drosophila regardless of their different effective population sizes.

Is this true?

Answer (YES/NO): NO